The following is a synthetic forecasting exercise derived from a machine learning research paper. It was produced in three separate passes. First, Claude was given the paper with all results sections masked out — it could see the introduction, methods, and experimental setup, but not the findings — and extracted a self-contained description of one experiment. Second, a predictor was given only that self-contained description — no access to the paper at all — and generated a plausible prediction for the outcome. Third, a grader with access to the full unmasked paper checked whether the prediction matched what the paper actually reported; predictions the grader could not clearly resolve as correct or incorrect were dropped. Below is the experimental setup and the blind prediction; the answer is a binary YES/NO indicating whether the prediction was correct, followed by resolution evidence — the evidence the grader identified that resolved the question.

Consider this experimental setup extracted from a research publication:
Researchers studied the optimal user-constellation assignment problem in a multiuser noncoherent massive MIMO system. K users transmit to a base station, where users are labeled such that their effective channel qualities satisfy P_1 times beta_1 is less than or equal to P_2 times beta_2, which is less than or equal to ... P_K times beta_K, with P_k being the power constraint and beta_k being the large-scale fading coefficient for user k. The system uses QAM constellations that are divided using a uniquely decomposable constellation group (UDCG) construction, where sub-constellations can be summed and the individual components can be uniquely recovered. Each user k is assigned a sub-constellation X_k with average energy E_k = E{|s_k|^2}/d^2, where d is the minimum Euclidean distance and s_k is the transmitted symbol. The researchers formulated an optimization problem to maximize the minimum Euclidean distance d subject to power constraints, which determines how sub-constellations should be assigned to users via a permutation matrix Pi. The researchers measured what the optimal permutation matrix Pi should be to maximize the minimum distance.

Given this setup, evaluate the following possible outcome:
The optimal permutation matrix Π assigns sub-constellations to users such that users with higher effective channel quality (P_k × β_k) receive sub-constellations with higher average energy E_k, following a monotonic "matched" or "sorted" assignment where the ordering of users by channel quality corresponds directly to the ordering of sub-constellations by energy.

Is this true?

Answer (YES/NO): YES